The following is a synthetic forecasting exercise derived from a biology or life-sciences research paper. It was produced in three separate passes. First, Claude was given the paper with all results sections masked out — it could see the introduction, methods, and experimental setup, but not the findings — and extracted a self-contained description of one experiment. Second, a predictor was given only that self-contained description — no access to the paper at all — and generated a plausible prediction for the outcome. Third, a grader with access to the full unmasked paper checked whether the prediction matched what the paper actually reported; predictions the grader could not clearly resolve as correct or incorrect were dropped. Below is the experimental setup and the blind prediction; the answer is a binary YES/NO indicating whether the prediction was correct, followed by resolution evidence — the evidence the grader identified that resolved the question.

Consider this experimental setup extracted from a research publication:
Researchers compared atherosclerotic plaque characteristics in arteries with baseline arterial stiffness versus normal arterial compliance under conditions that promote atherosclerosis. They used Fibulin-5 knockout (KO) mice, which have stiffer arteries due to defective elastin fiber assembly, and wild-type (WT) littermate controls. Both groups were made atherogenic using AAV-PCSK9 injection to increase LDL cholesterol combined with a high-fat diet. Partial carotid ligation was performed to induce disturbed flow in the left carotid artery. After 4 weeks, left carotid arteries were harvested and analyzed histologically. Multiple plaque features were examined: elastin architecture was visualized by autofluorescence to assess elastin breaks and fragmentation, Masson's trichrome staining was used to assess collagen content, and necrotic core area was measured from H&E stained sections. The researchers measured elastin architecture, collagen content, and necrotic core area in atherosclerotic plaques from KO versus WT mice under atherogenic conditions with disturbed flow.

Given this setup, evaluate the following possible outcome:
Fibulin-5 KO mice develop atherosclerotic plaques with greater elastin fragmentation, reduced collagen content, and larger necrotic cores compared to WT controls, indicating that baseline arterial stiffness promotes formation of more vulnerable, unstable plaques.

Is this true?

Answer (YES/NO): YES